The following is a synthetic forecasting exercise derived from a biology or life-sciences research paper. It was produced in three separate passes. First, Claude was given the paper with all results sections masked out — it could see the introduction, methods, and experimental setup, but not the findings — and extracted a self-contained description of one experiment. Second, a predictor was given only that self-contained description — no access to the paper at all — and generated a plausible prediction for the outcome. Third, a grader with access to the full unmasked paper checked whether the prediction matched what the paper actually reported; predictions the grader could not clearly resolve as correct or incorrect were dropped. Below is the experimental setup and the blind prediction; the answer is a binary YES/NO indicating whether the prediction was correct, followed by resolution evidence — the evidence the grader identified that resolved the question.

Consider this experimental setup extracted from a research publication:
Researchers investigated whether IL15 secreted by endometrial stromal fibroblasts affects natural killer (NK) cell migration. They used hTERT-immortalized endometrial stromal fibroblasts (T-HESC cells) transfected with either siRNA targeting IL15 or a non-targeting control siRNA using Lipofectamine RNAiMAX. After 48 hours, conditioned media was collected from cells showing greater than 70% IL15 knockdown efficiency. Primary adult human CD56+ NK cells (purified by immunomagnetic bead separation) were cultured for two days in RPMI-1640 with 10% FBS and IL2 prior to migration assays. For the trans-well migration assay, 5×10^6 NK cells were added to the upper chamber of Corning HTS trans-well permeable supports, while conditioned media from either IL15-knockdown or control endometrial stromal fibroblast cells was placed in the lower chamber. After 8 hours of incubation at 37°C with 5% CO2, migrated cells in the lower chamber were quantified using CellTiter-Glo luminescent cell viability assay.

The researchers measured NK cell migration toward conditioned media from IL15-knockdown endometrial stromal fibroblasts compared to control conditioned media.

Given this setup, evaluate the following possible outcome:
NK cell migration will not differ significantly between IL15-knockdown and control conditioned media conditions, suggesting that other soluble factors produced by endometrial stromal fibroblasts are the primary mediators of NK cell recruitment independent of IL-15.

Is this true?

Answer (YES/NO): NO